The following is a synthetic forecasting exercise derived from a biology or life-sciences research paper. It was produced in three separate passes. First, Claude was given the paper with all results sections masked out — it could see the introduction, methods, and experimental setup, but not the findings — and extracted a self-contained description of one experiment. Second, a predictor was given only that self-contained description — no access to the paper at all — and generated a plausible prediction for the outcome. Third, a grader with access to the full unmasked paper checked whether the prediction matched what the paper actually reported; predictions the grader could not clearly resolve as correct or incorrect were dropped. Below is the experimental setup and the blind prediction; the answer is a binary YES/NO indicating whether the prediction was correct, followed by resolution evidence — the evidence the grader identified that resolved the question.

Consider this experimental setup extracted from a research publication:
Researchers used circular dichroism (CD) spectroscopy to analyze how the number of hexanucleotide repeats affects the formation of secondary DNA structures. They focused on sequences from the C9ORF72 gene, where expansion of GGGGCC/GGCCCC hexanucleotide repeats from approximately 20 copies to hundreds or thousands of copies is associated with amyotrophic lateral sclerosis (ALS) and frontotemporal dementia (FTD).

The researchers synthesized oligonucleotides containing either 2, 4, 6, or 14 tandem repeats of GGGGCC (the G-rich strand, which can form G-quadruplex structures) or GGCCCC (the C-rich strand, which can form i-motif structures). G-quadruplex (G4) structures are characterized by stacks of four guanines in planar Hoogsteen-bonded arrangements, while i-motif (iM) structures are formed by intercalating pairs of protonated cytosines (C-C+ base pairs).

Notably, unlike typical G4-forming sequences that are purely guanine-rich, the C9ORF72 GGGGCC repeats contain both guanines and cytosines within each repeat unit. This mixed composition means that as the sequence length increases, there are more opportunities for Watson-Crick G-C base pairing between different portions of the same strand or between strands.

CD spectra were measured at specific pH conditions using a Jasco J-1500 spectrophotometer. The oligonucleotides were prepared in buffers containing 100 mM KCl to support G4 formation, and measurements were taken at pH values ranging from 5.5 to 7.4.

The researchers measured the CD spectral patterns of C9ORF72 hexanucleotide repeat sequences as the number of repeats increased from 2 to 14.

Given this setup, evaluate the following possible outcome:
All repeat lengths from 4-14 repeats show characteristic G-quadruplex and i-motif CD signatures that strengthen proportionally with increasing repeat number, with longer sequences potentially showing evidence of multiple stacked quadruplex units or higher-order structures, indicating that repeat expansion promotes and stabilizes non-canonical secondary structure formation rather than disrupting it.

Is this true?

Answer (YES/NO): NO